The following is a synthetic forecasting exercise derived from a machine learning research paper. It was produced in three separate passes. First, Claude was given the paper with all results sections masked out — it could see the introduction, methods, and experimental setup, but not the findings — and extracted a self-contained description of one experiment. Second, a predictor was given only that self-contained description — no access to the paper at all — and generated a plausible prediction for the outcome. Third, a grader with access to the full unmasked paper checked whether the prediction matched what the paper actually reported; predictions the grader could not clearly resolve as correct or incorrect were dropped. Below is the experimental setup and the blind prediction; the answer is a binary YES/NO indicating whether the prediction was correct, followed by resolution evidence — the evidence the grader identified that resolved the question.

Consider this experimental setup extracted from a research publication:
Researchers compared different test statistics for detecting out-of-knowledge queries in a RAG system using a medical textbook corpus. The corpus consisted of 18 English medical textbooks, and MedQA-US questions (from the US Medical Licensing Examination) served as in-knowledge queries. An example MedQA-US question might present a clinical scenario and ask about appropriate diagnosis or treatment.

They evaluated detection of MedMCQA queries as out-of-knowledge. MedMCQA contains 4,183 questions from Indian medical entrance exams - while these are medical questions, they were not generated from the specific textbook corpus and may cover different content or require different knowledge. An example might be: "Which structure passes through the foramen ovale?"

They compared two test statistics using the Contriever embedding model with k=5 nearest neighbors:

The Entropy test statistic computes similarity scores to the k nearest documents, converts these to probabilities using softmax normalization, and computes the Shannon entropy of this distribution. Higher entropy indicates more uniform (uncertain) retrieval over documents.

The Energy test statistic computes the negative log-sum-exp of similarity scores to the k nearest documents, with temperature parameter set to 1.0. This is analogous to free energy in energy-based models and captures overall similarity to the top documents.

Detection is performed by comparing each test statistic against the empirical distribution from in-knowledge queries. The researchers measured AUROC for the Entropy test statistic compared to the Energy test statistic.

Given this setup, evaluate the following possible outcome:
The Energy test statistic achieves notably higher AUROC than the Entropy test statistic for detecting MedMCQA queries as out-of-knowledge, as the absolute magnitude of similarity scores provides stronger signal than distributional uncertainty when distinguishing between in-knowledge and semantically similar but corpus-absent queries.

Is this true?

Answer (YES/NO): YES